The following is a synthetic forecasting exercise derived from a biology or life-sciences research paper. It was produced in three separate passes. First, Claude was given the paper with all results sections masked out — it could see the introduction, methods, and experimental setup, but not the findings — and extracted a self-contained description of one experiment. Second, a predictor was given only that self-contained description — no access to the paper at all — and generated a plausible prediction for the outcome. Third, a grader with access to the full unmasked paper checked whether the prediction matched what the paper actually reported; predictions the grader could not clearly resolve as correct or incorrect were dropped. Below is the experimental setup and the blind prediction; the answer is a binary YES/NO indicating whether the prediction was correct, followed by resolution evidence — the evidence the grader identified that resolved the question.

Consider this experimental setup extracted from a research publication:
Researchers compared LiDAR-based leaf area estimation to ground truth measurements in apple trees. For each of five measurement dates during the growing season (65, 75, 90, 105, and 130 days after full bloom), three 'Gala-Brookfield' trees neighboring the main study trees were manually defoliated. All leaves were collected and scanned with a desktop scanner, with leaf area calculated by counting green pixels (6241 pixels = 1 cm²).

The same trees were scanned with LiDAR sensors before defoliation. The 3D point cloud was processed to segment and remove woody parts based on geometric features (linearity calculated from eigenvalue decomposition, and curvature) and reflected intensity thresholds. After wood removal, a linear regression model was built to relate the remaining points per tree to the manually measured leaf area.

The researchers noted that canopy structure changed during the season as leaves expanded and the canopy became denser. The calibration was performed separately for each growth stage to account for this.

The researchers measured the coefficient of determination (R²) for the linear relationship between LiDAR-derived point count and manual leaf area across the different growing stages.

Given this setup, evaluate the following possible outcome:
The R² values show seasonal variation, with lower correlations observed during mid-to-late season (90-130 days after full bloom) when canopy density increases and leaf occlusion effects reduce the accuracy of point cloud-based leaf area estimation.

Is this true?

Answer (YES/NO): YES